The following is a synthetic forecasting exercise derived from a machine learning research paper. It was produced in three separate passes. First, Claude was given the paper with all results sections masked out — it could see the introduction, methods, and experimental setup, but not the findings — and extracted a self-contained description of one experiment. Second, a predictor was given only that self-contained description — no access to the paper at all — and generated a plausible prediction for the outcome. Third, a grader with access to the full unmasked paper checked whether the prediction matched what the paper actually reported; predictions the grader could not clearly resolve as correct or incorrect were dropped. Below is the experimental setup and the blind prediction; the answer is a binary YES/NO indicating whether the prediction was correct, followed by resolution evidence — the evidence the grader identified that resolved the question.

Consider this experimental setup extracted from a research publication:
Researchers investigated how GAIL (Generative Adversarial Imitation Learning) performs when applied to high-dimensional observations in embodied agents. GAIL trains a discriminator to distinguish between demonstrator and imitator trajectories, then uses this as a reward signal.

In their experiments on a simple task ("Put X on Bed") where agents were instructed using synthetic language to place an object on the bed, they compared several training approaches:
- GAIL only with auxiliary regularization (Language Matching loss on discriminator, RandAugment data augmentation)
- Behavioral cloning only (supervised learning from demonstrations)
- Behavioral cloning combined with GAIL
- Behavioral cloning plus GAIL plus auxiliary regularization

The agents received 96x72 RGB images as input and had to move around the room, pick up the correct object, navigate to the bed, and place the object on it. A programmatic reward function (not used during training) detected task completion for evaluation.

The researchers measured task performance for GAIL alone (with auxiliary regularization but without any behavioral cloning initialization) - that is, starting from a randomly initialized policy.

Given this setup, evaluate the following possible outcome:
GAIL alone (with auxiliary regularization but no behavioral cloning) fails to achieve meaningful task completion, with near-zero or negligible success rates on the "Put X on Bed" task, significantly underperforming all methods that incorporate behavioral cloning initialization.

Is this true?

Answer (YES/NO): YES